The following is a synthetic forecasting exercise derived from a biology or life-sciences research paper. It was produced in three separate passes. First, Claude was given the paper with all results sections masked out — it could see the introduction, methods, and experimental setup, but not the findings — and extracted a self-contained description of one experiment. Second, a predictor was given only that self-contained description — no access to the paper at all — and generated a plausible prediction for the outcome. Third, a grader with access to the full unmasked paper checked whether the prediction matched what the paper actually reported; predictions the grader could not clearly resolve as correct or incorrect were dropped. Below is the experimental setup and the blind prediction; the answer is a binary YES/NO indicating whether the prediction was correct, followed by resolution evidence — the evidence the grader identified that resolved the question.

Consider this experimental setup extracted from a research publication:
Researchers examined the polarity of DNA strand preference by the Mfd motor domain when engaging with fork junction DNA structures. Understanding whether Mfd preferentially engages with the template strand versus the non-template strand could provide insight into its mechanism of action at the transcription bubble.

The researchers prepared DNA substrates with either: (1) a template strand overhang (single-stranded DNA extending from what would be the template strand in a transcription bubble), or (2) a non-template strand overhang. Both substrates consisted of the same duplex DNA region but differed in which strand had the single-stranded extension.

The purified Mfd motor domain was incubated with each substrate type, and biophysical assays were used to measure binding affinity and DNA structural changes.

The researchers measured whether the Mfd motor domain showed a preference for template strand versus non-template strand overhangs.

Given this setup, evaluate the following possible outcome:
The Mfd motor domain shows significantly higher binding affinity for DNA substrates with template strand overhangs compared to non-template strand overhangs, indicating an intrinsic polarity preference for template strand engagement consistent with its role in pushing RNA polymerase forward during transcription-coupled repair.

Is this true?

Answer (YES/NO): NO